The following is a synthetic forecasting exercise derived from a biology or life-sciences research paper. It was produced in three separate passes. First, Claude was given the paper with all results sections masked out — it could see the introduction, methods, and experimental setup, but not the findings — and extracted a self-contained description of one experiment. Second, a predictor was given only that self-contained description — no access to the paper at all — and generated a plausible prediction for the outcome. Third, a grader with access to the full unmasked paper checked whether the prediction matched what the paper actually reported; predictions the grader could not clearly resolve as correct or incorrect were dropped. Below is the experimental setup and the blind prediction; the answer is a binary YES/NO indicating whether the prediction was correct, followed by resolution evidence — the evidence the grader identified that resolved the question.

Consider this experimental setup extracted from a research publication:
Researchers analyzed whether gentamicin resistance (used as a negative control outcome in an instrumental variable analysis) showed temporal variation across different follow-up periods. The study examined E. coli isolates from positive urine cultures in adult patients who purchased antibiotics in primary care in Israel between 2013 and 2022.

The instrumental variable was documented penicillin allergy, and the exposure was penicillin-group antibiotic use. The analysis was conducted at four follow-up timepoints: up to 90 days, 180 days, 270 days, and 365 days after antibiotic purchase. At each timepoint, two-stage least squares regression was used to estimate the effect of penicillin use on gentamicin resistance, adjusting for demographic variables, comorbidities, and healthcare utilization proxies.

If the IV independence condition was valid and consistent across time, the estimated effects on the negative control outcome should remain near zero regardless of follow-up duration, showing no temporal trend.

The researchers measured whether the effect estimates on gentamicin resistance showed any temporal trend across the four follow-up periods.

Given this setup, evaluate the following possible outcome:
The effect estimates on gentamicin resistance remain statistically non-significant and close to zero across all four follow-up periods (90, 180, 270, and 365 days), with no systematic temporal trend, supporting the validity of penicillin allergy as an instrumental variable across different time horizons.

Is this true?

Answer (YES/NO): YES